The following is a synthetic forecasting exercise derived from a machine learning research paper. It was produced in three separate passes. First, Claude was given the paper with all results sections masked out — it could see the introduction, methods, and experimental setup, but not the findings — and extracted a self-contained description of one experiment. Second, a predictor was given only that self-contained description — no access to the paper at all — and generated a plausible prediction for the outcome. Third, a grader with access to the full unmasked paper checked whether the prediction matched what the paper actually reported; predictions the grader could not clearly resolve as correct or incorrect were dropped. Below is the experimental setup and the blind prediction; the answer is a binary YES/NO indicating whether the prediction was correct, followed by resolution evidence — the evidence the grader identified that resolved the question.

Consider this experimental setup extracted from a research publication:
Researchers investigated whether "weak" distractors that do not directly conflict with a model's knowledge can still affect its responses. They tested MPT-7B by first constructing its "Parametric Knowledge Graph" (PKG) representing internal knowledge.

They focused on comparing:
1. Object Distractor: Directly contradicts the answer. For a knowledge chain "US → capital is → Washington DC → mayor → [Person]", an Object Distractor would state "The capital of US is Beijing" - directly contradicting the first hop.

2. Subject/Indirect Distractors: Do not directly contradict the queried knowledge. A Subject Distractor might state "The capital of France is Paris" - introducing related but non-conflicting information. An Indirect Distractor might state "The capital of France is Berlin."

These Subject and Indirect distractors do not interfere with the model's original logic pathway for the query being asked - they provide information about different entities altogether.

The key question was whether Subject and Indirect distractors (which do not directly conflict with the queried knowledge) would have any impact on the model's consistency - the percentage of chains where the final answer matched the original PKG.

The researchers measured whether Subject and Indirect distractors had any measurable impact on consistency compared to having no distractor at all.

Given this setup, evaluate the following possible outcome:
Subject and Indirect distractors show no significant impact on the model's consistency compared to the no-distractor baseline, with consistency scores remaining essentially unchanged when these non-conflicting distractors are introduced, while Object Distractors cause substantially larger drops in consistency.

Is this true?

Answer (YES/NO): NO